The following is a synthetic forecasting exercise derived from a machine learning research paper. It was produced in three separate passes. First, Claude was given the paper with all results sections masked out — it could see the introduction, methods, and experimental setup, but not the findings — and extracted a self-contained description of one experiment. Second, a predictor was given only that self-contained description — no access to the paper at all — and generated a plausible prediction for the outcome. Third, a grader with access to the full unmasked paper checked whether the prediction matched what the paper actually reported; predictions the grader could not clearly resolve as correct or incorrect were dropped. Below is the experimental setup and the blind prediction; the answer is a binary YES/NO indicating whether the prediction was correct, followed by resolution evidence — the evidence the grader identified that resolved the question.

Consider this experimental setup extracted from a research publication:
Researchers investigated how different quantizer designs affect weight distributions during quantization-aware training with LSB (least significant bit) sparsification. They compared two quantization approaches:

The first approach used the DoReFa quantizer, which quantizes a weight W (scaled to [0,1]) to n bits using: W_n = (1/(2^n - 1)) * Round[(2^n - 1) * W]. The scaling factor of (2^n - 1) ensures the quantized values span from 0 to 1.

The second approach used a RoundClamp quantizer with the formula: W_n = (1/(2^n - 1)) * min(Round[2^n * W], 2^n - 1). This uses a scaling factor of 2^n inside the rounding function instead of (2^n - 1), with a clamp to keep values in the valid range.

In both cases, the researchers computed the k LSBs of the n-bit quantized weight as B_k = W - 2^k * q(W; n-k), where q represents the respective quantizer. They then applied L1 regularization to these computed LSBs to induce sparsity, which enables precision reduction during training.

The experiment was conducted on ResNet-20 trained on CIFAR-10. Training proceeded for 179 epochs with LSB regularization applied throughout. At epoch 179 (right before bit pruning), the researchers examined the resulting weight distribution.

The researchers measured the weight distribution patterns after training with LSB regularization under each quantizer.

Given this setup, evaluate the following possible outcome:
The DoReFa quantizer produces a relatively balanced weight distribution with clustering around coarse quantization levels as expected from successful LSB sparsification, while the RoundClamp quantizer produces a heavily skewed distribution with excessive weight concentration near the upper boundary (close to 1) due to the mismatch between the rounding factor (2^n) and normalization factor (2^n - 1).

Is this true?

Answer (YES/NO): NO